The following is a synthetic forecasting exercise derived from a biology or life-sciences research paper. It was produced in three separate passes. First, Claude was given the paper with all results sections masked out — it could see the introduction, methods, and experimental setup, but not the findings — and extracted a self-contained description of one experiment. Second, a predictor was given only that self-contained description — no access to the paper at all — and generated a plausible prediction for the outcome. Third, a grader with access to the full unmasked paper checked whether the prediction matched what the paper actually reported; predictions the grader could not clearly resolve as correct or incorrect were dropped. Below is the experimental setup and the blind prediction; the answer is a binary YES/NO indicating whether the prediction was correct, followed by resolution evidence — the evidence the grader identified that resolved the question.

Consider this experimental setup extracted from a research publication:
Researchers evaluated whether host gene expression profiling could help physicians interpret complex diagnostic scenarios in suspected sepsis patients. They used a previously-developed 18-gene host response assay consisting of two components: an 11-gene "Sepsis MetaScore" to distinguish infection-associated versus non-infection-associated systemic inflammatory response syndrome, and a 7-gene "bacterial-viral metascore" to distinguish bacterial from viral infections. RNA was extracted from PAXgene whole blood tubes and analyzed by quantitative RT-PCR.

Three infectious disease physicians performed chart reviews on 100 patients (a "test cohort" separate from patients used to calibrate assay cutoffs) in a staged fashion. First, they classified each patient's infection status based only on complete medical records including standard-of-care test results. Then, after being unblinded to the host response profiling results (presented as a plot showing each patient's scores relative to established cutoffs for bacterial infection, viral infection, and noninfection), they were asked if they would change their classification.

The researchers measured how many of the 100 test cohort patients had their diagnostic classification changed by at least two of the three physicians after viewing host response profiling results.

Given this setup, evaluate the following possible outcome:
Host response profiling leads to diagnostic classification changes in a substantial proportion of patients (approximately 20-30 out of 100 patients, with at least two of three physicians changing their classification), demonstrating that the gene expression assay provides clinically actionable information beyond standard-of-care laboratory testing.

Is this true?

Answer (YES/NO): NO